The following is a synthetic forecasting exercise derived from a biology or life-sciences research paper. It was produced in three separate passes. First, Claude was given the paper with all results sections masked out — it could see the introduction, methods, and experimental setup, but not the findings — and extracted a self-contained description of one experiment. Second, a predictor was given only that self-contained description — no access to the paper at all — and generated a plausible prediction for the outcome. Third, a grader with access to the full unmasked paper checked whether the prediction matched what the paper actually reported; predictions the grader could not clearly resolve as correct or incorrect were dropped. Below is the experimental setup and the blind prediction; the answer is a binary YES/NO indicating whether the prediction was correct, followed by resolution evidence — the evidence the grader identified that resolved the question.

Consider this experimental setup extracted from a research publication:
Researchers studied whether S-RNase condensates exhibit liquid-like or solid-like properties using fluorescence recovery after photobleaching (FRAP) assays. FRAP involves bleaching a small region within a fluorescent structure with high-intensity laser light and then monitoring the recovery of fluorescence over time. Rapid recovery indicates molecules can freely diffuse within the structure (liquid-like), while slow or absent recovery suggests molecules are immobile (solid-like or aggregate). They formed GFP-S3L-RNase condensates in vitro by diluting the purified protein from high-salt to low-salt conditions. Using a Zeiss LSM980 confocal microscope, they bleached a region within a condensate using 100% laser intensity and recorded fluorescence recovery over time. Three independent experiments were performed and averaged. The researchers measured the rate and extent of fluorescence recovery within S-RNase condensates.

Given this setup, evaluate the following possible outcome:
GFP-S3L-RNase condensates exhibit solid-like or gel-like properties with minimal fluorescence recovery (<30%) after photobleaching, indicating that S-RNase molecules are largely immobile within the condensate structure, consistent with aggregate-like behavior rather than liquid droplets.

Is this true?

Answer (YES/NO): NO